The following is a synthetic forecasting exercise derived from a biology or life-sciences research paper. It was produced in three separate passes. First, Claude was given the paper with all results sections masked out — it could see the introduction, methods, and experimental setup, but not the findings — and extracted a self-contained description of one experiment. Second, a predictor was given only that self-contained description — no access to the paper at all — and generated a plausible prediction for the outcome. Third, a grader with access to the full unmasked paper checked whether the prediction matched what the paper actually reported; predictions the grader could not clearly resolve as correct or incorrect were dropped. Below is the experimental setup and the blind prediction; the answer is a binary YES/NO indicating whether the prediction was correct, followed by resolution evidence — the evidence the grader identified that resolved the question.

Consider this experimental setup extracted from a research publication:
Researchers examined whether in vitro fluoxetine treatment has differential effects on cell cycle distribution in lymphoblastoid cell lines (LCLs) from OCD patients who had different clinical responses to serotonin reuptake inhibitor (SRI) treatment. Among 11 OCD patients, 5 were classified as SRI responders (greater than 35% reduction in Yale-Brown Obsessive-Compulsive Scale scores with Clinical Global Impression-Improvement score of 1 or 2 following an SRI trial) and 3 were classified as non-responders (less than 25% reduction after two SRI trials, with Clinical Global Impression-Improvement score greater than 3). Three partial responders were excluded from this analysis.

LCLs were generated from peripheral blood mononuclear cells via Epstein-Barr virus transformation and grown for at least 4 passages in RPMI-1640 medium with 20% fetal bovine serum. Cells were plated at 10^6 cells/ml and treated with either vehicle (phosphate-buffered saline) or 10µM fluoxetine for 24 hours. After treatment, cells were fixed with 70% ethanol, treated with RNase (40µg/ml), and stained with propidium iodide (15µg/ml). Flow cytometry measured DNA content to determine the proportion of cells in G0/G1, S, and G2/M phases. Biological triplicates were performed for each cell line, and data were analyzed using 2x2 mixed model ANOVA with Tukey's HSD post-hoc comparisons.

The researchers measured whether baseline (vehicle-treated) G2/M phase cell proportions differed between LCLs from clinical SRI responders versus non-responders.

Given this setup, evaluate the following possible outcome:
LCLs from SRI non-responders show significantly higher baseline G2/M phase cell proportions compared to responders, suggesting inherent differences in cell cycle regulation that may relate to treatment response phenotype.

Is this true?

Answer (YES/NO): NO